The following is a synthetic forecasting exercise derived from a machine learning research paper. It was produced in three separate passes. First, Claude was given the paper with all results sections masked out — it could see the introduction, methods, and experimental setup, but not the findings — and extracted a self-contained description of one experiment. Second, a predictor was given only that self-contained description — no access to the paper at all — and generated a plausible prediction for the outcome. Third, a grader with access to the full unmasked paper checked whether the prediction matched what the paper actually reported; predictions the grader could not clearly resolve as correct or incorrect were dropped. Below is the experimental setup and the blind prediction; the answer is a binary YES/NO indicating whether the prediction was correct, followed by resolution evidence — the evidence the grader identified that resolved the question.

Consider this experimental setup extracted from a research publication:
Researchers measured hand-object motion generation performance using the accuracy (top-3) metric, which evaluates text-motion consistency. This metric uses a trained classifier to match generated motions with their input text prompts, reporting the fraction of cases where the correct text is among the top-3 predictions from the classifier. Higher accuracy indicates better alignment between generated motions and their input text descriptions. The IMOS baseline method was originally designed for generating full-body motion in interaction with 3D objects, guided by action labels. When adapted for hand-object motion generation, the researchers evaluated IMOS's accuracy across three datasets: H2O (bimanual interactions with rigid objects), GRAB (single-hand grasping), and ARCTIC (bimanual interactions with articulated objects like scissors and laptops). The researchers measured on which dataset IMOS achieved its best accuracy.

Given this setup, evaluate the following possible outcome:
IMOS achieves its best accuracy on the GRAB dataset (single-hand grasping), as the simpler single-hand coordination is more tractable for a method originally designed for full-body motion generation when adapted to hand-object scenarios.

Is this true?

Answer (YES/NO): NO